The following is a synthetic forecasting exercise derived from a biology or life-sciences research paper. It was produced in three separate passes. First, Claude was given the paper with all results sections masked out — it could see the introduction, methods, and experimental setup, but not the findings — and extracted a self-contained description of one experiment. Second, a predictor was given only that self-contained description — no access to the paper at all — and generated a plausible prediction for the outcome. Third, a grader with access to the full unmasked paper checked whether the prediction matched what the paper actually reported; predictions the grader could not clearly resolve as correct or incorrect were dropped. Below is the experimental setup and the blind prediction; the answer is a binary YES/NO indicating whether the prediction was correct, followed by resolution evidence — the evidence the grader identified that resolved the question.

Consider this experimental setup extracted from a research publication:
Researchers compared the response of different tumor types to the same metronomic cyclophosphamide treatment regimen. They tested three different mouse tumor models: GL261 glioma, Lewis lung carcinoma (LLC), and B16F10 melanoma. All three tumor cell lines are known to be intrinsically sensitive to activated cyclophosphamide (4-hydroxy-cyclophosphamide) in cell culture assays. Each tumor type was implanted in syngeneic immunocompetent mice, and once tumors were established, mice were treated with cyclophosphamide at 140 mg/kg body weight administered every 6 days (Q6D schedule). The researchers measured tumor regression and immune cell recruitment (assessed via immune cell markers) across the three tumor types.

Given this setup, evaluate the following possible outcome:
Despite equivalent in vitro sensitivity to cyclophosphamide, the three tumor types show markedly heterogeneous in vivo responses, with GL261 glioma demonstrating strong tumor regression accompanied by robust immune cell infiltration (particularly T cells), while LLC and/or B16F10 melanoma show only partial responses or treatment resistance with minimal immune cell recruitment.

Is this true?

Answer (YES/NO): NO